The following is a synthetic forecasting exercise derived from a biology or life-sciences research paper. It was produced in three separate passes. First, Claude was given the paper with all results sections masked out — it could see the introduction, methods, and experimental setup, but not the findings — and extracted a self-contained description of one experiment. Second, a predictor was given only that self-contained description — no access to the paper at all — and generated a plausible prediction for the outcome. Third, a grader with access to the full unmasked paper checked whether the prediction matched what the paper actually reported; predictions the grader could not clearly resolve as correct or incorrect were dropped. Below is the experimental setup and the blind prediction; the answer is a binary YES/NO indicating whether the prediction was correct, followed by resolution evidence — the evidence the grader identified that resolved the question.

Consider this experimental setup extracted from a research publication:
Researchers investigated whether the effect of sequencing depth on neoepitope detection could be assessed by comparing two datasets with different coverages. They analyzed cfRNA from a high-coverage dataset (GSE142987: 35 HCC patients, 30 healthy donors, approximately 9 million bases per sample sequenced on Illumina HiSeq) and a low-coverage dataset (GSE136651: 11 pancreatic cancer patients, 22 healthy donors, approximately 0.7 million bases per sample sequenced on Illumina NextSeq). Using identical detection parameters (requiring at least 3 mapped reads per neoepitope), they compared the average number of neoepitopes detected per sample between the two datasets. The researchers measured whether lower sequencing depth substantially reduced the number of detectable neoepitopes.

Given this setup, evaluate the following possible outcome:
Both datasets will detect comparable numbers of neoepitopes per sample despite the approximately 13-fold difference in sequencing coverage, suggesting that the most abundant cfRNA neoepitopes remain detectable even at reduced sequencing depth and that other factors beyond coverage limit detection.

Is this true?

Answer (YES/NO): NO